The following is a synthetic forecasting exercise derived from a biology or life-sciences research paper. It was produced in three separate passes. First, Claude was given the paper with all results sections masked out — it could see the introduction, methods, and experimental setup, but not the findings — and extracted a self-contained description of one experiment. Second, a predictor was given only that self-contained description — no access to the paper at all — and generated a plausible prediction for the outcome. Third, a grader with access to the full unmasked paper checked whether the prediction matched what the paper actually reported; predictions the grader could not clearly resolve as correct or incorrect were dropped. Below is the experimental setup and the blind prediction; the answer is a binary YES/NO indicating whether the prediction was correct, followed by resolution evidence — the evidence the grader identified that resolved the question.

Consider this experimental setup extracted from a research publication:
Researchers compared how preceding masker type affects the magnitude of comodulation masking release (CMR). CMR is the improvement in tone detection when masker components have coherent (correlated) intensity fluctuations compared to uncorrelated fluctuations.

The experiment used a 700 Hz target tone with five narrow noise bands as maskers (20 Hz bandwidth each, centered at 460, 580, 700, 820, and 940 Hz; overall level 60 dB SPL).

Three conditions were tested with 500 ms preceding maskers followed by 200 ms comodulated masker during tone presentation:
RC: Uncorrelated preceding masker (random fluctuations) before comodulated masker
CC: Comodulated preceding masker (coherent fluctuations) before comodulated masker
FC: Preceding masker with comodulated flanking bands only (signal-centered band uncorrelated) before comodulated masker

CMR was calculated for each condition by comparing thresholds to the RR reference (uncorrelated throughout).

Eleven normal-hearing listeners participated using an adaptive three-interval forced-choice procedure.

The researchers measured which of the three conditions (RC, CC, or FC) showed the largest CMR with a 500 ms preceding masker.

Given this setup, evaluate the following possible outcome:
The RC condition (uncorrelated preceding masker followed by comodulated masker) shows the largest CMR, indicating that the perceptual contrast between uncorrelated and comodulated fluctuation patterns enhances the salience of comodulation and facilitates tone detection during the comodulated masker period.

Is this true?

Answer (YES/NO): NO